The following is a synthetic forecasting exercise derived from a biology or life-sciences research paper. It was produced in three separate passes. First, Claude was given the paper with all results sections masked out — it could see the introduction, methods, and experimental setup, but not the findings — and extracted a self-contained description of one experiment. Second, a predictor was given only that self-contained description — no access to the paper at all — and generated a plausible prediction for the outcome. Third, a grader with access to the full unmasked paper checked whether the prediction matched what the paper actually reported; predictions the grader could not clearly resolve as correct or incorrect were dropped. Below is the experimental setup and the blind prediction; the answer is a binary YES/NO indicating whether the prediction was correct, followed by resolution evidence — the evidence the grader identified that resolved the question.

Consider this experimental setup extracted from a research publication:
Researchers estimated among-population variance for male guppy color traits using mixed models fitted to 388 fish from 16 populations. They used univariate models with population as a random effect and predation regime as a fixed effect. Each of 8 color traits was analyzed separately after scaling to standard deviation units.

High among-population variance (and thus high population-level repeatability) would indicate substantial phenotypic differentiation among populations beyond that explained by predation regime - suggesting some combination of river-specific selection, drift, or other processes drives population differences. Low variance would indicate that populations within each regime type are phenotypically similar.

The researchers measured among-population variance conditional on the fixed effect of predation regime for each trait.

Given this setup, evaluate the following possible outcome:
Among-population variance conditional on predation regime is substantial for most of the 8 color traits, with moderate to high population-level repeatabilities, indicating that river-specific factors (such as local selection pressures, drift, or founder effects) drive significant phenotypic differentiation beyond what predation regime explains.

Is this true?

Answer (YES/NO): YES